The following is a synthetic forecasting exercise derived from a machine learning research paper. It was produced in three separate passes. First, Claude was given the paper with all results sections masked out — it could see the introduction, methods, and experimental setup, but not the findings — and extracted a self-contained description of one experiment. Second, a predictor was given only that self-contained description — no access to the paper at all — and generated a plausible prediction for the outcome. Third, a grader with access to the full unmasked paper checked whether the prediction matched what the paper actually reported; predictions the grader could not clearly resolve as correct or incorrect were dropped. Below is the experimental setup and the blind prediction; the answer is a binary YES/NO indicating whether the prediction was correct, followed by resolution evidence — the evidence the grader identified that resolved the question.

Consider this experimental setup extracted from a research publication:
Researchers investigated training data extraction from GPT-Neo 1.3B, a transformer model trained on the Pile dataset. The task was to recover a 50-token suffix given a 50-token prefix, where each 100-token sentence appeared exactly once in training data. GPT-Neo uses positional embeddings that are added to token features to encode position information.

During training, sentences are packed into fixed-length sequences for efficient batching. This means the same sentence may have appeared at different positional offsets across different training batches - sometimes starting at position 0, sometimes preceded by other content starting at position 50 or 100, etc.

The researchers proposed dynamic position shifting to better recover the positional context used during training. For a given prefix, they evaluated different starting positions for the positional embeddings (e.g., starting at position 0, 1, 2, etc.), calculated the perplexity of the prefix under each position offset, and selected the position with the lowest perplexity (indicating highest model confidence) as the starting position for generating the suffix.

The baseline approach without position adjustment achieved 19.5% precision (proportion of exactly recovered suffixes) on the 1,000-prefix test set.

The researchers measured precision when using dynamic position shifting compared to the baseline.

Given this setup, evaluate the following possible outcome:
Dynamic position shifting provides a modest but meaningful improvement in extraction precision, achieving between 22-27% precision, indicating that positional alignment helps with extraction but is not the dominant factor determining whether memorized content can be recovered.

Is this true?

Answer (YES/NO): NO